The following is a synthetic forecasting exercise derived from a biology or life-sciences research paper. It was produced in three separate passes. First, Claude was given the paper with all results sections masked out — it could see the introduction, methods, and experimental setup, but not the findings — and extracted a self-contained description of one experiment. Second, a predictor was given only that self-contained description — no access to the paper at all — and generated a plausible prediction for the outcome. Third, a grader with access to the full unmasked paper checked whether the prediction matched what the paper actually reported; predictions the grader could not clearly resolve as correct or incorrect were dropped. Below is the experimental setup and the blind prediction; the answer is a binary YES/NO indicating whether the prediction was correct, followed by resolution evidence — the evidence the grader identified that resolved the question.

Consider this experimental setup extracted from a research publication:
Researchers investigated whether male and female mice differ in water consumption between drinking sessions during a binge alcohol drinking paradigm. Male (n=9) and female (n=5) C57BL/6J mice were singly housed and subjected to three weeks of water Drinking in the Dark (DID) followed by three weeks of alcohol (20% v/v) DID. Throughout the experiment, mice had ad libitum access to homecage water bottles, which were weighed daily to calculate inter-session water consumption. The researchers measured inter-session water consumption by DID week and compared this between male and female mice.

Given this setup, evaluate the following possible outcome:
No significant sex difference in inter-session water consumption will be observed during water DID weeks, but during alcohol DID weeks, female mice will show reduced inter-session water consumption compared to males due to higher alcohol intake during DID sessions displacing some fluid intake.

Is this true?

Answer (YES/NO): NO